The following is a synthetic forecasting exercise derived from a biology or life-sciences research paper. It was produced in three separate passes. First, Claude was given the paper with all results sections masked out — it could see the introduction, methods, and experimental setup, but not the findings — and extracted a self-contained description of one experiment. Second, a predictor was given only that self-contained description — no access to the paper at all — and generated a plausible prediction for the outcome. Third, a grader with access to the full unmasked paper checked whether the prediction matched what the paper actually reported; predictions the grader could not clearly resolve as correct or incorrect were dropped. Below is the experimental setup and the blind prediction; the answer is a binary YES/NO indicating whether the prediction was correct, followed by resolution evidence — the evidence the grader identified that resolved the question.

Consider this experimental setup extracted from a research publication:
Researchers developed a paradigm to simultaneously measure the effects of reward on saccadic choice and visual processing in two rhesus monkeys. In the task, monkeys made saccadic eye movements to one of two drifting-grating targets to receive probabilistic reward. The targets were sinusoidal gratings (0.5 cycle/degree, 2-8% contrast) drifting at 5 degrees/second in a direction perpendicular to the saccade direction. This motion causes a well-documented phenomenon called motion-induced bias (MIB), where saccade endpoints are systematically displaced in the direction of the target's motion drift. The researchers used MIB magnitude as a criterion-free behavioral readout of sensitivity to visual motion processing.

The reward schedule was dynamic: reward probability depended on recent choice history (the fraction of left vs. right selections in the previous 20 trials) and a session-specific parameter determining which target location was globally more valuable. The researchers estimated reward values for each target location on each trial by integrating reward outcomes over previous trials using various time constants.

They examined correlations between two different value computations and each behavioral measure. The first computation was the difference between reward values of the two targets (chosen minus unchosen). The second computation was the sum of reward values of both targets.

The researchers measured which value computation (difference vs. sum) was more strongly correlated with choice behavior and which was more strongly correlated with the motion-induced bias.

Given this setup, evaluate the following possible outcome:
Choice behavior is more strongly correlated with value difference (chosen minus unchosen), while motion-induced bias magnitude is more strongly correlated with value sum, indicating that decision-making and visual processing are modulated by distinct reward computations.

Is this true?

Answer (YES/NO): YES